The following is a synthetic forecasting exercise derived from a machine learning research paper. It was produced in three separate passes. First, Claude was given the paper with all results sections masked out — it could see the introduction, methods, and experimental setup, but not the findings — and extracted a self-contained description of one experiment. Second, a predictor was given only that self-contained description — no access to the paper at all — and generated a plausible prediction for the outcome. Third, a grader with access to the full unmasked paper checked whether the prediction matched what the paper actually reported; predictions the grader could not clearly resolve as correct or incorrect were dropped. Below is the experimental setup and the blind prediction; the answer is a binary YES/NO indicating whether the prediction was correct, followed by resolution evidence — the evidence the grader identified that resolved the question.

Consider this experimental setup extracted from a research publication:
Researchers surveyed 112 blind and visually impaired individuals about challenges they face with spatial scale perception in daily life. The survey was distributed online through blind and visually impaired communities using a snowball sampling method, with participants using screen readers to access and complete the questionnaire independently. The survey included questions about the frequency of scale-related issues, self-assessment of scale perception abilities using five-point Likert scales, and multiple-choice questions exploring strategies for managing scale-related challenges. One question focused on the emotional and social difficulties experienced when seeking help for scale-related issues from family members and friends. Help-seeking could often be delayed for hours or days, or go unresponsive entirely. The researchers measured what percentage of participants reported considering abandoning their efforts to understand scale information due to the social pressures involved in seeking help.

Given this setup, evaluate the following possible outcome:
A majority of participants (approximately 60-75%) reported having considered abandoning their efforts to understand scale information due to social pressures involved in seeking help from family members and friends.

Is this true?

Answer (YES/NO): NO